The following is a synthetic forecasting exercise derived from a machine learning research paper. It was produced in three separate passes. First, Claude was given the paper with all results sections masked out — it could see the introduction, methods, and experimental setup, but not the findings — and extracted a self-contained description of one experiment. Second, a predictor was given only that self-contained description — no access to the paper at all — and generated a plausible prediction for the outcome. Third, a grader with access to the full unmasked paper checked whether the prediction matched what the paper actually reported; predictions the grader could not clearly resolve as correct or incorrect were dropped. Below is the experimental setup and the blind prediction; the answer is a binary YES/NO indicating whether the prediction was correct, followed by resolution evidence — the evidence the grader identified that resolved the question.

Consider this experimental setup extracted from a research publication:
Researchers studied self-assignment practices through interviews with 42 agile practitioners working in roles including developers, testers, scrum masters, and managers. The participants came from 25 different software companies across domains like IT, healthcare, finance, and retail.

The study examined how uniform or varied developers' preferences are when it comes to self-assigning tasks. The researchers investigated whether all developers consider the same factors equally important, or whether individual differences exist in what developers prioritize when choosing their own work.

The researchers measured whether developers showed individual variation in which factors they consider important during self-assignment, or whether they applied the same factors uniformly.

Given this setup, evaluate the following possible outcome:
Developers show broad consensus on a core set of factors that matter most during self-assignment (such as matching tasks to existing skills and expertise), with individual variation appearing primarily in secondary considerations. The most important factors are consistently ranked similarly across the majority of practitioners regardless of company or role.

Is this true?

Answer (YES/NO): NO